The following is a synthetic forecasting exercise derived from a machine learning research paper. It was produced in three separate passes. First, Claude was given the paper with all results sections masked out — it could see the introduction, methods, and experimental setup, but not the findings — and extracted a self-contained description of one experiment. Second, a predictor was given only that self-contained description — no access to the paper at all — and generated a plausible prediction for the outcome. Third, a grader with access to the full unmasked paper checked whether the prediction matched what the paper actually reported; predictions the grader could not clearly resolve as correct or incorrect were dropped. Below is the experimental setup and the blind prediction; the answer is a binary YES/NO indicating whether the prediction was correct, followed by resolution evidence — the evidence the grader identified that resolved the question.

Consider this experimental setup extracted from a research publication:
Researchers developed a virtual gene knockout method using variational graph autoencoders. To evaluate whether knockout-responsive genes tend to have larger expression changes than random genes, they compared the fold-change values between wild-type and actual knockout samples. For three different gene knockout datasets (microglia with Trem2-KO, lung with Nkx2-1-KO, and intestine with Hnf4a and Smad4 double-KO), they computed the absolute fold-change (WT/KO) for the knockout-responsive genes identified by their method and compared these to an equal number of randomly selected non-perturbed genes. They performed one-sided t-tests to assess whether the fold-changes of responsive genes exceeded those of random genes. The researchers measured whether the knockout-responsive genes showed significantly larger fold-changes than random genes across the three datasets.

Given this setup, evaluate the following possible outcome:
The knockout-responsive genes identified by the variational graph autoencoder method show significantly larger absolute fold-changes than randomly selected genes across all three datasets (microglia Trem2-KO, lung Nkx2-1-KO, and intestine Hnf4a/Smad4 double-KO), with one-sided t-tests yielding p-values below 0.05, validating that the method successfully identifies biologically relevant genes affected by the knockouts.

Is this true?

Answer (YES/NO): YES